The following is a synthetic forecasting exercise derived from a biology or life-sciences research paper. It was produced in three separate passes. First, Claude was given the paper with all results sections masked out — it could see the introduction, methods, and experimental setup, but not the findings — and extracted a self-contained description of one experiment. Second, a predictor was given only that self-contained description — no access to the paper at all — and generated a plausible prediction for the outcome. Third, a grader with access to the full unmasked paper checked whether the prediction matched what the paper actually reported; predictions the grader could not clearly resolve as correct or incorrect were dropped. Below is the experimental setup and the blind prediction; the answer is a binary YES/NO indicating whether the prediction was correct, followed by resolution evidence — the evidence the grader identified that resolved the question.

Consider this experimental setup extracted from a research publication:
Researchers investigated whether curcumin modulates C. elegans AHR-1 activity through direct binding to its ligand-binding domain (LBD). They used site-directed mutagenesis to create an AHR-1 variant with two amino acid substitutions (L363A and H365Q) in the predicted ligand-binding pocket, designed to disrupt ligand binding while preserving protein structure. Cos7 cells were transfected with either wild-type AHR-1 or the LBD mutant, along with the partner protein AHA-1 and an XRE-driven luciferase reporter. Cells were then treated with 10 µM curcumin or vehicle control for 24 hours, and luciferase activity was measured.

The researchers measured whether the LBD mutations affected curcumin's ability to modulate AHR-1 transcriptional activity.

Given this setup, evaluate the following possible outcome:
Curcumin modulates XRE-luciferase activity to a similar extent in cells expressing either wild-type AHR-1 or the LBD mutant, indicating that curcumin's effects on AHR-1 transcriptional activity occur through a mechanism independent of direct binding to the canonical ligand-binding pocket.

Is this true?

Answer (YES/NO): NO